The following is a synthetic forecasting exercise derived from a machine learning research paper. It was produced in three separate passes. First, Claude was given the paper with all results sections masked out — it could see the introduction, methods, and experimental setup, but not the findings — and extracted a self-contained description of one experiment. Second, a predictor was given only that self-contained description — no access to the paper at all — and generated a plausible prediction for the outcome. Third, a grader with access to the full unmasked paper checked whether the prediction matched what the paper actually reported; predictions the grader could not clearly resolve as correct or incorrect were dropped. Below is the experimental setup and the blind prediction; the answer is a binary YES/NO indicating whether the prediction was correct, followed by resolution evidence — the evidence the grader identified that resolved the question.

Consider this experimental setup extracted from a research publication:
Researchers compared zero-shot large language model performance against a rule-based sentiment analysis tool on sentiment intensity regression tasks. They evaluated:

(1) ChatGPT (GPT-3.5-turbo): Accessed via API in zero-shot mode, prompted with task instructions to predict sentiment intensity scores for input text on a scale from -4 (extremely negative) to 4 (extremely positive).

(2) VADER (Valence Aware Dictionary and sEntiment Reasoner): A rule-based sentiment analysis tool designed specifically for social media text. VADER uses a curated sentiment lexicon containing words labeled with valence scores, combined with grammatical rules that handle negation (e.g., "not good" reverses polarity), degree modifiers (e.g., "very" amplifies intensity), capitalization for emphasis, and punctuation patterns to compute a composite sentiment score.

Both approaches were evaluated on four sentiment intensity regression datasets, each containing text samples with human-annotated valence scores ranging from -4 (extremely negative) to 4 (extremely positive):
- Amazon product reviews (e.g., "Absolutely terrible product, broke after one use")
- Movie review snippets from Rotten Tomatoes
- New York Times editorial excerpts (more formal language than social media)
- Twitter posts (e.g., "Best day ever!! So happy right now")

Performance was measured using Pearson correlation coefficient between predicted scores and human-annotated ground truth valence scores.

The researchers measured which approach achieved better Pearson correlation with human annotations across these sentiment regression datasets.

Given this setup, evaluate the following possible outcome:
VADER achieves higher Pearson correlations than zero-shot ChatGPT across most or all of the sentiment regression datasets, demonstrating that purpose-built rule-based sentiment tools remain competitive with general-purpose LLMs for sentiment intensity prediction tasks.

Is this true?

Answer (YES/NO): NO